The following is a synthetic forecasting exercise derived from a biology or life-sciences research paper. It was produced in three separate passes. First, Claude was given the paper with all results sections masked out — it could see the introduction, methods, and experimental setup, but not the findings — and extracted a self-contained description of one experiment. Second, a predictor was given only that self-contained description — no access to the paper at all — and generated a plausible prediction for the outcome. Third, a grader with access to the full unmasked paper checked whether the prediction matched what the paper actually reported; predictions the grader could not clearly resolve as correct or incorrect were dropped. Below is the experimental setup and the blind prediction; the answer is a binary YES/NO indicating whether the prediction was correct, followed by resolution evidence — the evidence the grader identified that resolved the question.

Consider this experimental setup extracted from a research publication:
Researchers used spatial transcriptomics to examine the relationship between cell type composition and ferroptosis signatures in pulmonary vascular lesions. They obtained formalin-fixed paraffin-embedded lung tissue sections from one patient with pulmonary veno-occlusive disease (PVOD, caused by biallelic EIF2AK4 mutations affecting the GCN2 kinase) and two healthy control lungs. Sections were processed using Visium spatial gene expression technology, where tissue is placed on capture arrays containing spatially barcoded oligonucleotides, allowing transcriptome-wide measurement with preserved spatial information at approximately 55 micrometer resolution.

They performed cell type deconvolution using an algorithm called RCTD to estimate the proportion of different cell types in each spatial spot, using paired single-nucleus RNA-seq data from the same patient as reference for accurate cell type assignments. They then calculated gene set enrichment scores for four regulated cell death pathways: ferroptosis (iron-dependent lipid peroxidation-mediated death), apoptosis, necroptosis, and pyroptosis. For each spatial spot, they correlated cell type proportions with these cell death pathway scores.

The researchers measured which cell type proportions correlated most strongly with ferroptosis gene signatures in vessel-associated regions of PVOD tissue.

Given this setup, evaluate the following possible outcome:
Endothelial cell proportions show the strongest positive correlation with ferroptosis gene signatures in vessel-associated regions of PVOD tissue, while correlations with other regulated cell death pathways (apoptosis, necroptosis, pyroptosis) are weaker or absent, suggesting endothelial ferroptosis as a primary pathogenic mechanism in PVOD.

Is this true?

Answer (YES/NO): NO